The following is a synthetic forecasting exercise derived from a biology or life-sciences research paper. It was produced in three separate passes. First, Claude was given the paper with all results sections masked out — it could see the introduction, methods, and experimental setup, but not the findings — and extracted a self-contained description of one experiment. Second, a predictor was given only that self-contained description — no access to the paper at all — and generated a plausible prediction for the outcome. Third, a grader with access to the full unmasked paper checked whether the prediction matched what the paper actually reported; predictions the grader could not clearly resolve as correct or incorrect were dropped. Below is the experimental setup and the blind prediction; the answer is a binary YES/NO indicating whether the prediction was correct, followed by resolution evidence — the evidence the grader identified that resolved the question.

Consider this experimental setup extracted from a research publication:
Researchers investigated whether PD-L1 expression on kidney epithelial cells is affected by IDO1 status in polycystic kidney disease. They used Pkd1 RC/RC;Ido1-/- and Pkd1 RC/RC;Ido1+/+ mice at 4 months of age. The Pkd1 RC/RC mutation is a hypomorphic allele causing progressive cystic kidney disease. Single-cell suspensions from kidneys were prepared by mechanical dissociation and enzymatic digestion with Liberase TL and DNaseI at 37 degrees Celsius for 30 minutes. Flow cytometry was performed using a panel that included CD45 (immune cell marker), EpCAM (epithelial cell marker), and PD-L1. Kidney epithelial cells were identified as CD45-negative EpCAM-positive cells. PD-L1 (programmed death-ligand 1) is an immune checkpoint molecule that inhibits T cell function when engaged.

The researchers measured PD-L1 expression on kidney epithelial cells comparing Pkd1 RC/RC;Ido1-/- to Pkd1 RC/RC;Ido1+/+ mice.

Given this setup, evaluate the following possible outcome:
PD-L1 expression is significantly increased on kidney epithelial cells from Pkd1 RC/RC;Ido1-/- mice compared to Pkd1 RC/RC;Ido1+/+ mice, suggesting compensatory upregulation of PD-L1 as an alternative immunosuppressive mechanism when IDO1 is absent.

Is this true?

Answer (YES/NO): NO